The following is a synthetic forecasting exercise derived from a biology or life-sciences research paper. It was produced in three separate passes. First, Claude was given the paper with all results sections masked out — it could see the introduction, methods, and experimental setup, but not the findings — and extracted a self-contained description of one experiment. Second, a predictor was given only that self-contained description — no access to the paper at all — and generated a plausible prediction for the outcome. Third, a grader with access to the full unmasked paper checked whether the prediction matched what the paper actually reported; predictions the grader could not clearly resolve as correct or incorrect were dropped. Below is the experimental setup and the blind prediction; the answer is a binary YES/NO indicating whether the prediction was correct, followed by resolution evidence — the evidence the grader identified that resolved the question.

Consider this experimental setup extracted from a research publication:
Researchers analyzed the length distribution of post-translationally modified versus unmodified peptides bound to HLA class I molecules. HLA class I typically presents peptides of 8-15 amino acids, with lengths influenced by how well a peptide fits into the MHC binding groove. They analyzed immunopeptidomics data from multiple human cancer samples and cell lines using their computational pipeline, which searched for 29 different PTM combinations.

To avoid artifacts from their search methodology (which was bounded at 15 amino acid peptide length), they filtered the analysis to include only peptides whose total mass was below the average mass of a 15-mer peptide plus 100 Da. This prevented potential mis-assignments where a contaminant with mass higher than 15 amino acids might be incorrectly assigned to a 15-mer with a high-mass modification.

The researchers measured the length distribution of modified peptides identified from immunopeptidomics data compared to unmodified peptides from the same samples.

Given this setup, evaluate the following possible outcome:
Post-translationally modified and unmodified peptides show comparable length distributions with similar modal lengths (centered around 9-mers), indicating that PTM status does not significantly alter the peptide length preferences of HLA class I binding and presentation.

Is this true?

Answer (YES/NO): NO